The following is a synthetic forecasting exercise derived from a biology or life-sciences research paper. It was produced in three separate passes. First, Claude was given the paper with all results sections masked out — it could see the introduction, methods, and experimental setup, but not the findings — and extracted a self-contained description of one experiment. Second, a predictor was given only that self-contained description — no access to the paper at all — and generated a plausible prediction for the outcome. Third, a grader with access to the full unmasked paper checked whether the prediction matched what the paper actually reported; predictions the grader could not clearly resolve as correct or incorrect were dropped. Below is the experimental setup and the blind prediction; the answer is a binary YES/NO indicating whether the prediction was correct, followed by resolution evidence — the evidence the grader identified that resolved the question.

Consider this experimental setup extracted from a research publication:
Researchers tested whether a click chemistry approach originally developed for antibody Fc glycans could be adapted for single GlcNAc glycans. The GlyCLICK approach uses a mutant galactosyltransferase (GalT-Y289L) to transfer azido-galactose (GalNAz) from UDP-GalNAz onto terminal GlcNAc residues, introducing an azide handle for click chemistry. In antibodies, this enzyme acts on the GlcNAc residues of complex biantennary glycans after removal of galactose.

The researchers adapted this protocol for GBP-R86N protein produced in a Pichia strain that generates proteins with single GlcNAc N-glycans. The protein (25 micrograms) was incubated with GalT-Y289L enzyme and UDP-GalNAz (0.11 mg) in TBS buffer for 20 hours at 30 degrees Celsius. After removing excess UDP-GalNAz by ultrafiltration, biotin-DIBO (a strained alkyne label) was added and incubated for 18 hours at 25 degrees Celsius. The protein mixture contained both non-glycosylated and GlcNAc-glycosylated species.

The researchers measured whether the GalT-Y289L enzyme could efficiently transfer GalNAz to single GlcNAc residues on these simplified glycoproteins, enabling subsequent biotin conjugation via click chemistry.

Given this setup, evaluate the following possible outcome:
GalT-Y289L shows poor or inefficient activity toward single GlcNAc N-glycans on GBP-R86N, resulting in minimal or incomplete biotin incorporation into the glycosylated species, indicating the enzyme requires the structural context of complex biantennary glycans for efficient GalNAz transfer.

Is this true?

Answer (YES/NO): NO